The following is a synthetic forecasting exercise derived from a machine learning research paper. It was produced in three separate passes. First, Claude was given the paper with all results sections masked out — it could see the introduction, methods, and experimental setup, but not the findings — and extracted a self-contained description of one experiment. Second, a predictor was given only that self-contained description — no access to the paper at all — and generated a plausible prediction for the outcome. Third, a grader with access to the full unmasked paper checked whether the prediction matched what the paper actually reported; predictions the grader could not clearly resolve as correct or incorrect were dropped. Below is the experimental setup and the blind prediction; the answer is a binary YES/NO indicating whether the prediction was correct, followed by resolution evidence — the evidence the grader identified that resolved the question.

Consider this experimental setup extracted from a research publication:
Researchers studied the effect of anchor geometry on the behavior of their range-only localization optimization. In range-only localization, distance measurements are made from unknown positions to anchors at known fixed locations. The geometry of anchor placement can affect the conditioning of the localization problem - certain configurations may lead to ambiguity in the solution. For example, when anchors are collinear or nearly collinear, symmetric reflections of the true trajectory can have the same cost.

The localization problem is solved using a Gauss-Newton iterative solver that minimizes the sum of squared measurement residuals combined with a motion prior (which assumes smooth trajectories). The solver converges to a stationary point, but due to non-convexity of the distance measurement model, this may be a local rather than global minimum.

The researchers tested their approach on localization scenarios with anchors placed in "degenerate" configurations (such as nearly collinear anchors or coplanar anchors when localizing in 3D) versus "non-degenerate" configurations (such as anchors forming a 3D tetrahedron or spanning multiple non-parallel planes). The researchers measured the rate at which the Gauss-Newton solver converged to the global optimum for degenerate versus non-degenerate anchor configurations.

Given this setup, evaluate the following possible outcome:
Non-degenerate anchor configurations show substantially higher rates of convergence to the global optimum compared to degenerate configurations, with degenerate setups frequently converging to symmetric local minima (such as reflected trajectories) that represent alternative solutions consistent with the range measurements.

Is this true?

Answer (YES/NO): YES